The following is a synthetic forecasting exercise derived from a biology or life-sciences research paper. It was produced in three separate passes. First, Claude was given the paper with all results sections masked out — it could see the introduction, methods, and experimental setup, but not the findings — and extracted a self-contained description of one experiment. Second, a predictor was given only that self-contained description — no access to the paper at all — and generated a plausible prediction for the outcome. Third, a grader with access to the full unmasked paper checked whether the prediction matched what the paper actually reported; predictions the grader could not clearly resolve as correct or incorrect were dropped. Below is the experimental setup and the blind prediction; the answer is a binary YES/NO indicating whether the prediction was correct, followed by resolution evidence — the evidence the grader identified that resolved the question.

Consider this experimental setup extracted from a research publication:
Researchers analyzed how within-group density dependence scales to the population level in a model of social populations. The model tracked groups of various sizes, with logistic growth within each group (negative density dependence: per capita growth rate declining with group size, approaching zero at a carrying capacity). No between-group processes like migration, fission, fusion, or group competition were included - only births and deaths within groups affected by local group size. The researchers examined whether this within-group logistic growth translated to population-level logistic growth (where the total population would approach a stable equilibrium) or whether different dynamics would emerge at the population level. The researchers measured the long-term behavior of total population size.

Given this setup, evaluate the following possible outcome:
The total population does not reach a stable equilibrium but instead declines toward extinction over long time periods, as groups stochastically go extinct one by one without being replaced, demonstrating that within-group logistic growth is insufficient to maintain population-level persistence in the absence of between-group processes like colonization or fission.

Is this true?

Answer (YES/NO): YES